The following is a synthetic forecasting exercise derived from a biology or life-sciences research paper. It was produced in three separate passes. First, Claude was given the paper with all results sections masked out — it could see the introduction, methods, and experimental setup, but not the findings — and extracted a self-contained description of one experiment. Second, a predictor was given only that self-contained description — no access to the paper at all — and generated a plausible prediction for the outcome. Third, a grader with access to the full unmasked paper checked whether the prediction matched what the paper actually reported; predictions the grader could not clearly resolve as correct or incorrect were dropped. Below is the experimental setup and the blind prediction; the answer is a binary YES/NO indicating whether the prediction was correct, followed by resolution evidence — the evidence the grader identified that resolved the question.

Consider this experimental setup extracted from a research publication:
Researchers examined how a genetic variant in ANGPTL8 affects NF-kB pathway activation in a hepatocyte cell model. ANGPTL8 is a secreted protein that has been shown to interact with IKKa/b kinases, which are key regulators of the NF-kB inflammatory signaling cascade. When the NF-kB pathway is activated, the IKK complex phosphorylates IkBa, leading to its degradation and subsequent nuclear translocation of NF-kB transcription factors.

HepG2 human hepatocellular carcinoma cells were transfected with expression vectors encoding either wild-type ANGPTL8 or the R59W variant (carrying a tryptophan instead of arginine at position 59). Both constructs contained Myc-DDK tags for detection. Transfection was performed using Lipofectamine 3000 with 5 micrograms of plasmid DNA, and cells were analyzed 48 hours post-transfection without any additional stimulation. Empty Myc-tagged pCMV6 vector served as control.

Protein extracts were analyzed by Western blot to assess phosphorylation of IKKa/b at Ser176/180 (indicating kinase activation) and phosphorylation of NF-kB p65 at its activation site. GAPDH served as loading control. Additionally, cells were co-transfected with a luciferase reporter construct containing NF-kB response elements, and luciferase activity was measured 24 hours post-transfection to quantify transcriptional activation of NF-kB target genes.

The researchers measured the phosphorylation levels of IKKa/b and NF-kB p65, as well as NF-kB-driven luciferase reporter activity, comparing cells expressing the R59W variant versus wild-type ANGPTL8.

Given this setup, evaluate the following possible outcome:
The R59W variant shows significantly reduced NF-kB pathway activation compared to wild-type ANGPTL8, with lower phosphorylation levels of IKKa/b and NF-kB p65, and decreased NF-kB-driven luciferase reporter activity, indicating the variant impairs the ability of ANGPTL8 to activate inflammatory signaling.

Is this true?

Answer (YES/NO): NO